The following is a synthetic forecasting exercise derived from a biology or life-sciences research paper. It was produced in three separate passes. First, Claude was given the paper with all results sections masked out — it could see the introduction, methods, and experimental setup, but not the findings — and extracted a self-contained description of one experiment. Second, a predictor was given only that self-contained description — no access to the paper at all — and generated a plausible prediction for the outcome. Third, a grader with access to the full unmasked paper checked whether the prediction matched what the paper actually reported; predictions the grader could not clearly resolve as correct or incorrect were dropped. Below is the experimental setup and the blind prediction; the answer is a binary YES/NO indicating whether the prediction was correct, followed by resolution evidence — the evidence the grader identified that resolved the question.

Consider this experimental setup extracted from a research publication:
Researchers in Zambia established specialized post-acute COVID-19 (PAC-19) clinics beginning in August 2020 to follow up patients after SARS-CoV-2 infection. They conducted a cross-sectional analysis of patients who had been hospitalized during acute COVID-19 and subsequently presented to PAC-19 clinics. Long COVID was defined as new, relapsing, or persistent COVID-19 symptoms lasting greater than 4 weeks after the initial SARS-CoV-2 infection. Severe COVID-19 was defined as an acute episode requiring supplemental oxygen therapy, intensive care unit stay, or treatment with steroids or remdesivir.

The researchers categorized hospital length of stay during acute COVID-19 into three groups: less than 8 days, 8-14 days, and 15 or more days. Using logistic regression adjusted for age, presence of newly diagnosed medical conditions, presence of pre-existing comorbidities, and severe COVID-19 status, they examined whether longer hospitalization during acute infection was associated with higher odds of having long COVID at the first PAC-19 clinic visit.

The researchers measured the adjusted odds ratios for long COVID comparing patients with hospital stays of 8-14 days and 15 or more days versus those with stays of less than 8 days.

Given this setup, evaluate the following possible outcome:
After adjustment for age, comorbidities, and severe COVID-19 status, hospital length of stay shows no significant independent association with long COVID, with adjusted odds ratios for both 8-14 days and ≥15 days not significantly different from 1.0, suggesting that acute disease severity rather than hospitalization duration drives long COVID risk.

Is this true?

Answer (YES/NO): NO